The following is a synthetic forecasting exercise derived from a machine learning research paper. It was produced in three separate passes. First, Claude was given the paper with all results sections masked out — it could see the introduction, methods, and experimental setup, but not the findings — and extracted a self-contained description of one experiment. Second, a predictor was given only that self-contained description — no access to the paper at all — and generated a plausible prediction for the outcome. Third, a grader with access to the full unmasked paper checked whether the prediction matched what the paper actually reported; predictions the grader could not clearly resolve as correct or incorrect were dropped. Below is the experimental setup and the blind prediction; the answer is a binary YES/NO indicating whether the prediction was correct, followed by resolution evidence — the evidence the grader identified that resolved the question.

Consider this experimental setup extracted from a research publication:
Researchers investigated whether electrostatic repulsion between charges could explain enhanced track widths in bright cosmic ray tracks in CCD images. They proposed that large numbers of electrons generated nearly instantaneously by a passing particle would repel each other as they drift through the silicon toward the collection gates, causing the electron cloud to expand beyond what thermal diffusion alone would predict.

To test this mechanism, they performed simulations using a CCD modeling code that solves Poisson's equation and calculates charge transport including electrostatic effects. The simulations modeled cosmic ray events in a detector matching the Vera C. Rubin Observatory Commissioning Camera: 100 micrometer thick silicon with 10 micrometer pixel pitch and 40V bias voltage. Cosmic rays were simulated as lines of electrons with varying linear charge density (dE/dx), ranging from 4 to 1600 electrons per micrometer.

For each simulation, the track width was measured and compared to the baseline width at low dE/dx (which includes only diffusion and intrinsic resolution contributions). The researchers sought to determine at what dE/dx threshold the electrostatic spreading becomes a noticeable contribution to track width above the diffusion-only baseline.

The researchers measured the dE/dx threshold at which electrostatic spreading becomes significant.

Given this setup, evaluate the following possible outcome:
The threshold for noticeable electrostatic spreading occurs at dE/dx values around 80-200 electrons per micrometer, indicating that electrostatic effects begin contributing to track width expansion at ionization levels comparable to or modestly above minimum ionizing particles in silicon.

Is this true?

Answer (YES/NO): NO